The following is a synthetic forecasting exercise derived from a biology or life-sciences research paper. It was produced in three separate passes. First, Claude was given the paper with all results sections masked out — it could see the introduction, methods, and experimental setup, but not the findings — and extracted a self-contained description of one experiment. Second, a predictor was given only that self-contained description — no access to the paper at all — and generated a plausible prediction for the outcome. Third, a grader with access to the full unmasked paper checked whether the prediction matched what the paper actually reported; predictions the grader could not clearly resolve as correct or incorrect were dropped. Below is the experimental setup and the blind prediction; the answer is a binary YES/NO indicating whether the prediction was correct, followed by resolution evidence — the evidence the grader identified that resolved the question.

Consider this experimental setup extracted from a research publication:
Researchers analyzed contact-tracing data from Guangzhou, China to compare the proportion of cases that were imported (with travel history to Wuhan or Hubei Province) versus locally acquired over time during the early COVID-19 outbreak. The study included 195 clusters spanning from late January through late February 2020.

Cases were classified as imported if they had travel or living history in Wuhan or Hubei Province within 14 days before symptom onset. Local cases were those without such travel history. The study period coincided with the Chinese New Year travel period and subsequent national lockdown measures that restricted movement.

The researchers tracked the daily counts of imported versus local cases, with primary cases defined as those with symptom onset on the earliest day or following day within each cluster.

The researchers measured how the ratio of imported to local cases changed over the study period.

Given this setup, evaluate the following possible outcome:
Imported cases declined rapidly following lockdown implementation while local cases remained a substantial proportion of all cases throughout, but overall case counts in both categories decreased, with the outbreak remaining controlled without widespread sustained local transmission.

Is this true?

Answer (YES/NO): YES